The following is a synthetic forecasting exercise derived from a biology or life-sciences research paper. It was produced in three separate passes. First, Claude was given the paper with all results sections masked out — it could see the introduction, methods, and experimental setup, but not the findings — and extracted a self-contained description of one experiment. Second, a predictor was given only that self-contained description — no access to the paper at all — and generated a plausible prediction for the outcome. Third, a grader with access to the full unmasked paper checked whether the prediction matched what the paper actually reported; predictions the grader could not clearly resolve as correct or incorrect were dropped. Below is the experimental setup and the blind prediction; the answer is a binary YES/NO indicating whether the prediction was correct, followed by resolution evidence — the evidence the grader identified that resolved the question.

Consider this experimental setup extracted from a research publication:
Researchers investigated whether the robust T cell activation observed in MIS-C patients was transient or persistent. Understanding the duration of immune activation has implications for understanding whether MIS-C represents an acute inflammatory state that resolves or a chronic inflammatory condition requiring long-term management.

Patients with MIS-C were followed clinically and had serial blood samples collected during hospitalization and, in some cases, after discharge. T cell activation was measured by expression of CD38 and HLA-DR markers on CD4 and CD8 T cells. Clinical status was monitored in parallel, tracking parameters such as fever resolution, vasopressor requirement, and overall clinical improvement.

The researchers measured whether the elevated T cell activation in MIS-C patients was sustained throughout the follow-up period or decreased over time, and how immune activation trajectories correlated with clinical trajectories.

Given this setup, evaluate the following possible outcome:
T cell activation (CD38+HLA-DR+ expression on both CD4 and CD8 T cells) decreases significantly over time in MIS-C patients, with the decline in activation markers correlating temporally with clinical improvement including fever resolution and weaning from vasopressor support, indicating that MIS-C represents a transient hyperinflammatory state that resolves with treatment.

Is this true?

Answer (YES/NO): YES